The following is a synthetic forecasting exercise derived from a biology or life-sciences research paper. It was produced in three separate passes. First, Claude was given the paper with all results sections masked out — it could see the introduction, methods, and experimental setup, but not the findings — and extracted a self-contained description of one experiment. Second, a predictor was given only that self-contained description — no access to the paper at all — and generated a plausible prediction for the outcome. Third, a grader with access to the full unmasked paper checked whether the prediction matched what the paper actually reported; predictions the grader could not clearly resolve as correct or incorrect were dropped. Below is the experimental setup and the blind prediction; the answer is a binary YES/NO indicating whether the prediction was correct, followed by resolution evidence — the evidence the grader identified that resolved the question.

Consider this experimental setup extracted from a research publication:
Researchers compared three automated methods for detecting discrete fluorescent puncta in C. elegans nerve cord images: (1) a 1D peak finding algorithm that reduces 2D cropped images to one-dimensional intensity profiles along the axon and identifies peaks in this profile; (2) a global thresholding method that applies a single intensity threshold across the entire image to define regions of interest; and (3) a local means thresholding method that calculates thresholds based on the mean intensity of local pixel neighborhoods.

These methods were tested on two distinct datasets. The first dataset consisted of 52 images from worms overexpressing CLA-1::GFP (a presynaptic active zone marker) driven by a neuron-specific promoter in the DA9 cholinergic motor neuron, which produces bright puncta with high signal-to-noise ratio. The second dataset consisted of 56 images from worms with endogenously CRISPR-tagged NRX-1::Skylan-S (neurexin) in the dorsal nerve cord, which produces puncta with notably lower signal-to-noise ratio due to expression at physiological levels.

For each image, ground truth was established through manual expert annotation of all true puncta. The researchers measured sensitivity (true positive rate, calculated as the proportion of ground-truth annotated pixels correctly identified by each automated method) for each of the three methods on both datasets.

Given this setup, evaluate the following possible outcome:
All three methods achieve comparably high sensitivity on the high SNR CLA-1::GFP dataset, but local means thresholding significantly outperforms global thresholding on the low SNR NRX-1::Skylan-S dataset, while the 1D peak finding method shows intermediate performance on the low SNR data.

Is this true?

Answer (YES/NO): NO